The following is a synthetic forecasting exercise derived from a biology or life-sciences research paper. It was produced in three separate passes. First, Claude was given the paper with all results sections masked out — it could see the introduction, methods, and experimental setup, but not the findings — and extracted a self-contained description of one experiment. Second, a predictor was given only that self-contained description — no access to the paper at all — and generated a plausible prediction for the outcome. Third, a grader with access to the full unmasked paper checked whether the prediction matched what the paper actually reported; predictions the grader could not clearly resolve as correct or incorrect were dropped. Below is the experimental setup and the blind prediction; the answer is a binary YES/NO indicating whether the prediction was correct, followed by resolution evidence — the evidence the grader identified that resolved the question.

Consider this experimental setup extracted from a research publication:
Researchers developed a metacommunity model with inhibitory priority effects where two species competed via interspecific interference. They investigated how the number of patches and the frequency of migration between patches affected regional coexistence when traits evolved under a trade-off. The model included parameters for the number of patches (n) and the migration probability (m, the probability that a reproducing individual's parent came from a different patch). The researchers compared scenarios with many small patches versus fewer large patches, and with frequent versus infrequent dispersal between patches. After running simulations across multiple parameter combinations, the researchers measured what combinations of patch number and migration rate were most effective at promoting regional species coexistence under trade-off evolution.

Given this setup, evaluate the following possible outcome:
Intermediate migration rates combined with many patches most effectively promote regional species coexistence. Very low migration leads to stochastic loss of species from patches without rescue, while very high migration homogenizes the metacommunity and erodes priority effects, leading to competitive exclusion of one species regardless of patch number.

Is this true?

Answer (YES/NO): NO